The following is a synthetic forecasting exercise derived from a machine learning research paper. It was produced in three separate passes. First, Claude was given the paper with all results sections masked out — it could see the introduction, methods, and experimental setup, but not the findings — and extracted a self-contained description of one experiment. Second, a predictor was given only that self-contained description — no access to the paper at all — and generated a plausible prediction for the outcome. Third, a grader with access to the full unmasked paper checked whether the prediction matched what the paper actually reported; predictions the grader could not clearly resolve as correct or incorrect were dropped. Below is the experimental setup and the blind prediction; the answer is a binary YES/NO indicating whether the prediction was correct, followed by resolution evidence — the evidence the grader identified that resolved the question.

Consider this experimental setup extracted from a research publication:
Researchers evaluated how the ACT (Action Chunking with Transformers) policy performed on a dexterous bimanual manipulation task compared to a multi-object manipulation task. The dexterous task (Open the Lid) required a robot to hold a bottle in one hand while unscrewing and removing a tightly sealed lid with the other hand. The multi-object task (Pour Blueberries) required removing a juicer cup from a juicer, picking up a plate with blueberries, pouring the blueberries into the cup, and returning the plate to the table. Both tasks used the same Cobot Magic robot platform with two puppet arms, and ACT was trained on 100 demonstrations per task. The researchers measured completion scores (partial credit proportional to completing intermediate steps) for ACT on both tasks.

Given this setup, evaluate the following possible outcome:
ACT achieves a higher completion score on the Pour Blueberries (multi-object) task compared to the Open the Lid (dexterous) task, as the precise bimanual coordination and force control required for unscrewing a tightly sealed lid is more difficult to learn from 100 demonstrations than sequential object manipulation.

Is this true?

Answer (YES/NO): NO